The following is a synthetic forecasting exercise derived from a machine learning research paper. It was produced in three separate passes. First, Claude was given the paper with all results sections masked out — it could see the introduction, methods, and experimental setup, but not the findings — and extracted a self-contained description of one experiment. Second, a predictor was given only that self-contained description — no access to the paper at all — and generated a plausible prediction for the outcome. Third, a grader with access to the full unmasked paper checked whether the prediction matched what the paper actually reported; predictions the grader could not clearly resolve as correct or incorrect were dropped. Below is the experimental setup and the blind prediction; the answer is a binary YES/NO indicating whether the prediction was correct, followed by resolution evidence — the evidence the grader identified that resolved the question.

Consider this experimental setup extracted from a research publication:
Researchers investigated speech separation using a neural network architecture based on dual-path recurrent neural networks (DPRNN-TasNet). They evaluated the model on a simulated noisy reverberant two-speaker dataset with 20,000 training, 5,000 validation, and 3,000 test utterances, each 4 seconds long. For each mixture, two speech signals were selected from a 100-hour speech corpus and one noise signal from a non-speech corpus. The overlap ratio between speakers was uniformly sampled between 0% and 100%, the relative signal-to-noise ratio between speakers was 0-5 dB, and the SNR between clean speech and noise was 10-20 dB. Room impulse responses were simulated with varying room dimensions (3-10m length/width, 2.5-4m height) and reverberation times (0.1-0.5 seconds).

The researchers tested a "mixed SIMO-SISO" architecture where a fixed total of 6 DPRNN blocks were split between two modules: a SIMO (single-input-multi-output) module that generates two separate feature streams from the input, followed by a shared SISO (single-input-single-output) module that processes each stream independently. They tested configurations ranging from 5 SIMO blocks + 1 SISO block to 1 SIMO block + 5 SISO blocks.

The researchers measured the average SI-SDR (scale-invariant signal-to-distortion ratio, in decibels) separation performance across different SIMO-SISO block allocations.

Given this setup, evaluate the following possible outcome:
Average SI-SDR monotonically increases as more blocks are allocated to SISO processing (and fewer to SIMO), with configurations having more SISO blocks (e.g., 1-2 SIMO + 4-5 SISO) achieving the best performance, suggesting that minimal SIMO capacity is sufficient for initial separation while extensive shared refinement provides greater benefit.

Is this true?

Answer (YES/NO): NO